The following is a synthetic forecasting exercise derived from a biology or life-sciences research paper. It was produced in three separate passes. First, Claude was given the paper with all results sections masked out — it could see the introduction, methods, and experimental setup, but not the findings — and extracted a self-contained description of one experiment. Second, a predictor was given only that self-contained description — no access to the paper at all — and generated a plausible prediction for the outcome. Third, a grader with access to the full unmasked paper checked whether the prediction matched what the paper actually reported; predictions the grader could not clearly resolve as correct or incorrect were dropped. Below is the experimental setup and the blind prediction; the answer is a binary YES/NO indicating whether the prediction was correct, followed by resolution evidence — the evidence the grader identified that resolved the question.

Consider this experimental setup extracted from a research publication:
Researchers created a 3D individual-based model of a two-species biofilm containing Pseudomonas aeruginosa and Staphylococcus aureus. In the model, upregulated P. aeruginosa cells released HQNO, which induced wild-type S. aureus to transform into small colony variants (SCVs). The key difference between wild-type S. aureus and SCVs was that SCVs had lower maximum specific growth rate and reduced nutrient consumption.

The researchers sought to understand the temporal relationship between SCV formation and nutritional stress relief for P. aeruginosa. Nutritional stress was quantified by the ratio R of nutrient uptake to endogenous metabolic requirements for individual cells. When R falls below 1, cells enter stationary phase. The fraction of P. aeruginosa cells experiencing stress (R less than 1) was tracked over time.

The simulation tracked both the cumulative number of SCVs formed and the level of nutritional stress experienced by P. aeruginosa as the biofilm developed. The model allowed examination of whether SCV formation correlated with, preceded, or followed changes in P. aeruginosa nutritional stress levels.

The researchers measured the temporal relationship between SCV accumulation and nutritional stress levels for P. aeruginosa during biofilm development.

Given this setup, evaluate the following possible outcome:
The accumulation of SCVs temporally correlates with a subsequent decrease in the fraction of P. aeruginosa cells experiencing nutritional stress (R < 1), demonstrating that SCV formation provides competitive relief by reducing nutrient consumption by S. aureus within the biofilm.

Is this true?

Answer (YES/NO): YES